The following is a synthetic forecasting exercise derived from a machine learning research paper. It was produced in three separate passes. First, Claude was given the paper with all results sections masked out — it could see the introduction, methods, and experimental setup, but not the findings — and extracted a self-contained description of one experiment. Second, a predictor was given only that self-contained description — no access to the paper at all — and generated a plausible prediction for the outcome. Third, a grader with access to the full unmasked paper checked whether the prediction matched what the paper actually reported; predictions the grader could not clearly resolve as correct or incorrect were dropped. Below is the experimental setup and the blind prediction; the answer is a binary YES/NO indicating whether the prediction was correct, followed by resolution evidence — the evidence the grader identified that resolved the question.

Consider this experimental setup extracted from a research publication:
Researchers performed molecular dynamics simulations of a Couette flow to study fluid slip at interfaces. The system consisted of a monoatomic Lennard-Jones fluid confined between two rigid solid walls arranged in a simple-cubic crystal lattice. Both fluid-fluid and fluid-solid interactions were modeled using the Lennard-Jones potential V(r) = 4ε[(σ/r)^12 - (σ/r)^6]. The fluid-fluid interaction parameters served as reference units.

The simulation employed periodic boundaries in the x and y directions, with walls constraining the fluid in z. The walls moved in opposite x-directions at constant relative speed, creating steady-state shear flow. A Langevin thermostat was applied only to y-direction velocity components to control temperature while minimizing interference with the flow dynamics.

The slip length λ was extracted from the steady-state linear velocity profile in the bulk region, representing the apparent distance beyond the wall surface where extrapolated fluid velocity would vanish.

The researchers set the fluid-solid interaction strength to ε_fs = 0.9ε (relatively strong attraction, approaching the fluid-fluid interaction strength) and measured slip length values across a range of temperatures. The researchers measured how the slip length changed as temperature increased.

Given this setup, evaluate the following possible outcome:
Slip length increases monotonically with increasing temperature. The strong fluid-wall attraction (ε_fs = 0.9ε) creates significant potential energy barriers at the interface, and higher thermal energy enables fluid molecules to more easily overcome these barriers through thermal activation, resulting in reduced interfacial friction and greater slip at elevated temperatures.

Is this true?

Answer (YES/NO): YES